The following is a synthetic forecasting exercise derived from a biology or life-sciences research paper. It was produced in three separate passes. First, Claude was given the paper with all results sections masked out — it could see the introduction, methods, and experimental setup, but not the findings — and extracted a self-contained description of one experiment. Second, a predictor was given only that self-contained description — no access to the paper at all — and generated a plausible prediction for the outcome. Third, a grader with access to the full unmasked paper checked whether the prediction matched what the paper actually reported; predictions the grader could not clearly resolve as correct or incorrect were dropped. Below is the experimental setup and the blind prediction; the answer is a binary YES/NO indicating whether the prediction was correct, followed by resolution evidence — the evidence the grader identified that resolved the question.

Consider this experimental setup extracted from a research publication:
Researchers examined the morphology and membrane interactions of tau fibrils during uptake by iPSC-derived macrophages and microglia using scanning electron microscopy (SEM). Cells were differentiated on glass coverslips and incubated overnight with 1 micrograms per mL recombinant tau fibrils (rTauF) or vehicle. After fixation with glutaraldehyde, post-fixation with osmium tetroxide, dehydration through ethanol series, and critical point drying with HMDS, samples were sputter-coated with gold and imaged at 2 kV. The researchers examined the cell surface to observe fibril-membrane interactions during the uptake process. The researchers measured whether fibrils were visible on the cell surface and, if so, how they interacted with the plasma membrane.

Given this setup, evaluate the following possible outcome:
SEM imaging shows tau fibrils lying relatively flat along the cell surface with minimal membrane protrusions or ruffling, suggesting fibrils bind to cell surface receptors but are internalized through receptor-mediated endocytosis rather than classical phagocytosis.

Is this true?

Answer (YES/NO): NO